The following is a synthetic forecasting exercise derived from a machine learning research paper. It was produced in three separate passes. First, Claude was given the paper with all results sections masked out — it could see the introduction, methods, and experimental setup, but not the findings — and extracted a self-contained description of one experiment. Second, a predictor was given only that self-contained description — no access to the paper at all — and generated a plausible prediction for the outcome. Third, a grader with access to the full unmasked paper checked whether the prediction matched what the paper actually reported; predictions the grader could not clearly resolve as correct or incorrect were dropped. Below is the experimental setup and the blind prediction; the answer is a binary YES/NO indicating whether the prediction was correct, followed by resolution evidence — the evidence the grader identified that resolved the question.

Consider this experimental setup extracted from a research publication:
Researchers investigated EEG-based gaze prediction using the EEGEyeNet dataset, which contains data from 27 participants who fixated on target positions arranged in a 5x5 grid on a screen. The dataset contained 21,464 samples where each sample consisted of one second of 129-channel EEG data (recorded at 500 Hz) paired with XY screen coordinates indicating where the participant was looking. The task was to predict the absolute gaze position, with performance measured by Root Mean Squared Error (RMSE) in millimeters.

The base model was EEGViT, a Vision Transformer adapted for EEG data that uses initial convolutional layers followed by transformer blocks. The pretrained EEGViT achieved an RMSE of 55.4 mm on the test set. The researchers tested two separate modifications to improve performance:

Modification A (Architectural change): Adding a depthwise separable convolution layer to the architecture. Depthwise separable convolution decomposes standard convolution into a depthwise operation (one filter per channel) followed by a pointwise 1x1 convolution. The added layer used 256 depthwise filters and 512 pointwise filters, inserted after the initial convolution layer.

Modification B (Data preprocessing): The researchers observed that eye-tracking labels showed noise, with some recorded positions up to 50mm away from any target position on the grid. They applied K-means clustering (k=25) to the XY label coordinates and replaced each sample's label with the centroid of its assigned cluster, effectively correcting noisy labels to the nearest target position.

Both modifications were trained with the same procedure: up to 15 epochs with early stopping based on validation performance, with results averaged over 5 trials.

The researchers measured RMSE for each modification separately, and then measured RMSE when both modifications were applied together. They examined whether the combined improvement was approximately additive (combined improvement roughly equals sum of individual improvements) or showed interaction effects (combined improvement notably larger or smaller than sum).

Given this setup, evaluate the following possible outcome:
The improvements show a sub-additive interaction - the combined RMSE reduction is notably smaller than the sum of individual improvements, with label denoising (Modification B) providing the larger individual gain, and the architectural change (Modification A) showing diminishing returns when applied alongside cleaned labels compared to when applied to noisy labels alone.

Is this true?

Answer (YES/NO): NO